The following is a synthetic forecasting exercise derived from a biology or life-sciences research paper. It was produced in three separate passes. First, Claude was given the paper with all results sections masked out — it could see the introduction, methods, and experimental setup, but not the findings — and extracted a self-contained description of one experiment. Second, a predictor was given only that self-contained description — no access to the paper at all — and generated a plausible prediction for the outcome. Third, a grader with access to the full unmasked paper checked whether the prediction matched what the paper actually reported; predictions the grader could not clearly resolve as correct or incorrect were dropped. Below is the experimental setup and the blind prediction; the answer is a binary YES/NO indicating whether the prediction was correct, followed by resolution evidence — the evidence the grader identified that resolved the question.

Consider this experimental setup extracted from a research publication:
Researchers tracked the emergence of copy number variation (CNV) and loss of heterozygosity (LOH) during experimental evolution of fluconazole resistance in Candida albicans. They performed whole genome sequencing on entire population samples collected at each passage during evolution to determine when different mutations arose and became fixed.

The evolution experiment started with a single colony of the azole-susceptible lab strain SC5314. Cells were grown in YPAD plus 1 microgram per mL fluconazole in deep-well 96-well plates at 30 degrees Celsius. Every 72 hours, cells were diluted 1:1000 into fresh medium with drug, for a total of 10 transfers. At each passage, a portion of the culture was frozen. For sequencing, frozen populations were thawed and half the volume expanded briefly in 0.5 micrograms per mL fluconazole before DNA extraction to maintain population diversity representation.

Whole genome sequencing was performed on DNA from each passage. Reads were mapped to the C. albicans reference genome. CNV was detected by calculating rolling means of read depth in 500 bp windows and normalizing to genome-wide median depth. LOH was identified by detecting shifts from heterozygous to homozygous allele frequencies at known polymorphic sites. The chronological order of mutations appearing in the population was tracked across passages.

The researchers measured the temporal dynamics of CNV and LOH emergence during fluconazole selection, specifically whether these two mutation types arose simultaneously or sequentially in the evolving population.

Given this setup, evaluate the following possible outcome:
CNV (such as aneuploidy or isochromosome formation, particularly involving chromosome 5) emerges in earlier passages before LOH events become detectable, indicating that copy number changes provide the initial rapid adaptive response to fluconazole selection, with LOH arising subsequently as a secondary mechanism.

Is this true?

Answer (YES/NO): NO